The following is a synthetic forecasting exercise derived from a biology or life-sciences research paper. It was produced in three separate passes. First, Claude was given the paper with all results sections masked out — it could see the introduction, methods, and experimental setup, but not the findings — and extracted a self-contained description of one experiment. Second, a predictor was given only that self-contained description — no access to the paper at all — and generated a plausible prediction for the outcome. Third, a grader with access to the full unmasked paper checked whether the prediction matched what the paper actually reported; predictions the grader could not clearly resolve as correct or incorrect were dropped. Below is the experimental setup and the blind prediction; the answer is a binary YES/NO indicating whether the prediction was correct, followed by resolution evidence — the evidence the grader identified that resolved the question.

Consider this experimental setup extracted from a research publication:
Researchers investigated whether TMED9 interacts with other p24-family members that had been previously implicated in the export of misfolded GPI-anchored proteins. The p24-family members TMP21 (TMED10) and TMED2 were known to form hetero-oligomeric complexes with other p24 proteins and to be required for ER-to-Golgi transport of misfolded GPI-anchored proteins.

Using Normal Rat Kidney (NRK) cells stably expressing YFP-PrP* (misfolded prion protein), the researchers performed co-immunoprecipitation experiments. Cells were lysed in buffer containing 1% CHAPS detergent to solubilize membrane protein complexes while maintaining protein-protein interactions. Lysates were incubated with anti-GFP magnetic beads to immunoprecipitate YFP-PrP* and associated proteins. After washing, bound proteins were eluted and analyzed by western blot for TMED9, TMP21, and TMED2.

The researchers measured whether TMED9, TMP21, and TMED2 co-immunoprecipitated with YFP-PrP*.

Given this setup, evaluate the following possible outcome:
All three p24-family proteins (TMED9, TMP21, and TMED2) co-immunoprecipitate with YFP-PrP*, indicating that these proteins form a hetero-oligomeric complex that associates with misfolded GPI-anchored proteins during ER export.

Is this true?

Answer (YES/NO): YES